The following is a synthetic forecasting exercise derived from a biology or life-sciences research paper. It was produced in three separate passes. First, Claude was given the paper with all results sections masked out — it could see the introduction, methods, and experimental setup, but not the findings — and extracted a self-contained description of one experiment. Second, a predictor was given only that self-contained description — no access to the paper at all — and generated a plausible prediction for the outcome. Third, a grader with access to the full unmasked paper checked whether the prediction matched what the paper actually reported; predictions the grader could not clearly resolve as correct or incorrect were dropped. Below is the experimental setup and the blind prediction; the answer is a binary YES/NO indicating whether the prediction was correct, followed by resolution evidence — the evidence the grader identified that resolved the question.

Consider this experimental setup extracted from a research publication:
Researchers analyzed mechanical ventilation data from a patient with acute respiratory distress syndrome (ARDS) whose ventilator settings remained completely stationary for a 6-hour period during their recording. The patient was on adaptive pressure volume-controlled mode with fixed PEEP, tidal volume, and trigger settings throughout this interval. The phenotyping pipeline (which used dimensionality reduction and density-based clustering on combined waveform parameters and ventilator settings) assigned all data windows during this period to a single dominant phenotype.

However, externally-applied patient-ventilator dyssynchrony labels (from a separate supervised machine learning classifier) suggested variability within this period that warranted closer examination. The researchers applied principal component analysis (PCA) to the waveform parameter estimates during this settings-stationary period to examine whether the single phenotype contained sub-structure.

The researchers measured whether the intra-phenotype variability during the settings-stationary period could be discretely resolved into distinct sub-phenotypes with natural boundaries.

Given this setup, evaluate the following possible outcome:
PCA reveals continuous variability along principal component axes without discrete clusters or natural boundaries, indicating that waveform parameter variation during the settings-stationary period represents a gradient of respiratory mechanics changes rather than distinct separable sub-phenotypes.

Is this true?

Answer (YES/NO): YES